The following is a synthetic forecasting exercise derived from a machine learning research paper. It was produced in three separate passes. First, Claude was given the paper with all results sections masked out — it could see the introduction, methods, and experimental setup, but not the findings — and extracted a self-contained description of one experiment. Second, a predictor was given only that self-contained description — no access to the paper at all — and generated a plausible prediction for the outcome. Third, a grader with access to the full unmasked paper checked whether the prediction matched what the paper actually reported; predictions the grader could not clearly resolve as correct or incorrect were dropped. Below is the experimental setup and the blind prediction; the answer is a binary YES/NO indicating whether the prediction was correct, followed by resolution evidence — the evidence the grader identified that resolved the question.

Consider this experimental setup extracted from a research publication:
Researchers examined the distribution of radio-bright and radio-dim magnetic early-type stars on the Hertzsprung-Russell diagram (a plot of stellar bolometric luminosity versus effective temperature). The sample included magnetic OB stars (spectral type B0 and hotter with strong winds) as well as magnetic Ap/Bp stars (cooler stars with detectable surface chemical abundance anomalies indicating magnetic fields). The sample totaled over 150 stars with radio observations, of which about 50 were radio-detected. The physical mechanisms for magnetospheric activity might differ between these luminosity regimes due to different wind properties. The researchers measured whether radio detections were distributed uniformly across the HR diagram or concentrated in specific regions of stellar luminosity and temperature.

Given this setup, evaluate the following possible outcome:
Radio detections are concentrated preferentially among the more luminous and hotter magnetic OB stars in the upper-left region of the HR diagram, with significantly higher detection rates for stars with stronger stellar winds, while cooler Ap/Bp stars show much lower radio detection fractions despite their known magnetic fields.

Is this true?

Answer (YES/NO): NO